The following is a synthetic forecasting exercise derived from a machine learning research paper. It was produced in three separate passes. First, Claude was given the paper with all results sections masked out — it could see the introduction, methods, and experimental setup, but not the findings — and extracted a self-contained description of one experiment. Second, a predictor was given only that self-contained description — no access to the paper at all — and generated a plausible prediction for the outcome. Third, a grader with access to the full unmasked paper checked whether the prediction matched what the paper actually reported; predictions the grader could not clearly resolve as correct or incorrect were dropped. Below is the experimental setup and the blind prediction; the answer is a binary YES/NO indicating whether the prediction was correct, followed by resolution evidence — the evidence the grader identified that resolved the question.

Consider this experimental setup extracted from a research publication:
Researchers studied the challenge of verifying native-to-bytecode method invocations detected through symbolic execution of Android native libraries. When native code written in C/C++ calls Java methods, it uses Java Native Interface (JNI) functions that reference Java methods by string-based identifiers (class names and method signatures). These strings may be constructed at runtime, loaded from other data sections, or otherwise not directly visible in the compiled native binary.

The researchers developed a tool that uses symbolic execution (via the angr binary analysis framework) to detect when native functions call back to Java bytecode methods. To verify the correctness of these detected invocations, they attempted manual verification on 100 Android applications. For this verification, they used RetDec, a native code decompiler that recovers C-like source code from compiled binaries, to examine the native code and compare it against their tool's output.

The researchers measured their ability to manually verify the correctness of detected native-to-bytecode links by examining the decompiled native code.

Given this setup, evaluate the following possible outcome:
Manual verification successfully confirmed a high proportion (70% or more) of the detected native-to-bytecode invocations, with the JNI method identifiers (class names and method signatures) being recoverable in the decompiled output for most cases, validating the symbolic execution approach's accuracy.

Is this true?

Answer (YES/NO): NO